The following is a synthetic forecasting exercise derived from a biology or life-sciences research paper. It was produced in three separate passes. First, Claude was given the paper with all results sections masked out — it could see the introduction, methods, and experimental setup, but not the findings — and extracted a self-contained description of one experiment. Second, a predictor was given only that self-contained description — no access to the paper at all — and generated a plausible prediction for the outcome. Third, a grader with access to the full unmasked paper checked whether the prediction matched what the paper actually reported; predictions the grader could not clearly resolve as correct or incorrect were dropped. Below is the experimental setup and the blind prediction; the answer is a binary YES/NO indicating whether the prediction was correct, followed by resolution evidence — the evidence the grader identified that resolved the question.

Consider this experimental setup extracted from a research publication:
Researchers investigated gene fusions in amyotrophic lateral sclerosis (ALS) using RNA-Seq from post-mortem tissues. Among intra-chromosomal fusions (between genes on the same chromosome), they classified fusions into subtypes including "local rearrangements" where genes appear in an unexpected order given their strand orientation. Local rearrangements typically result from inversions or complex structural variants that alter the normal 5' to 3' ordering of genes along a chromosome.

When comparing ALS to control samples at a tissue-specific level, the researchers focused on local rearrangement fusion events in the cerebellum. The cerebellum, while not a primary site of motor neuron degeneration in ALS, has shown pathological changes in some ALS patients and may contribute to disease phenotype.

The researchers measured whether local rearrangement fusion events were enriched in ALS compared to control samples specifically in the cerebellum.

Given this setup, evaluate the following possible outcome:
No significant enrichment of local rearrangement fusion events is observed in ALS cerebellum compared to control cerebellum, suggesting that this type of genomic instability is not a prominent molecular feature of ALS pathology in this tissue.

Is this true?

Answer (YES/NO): NO